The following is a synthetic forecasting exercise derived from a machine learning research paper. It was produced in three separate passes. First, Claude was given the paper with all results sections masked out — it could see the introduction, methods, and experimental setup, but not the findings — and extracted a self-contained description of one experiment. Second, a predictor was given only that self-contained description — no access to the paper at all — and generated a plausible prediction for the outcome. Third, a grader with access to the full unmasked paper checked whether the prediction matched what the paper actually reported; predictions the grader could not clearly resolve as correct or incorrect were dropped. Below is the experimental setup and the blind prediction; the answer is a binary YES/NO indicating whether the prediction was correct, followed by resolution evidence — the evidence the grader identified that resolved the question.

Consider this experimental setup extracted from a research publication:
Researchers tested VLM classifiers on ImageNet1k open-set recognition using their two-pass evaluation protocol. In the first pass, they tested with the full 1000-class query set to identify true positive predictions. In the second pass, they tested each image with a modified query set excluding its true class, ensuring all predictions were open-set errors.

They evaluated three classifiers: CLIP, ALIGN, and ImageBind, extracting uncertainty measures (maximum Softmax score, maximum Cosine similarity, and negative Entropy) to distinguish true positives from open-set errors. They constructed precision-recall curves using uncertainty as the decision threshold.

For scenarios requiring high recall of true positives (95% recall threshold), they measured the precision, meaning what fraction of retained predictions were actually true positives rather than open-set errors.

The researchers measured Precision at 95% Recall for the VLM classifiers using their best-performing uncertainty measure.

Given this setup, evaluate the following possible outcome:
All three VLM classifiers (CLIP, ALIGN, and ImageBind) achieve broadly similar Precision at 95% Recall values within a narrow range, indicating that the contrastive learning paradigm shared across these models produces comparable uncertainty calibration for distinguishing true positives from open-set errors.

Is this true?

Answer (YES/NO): NO